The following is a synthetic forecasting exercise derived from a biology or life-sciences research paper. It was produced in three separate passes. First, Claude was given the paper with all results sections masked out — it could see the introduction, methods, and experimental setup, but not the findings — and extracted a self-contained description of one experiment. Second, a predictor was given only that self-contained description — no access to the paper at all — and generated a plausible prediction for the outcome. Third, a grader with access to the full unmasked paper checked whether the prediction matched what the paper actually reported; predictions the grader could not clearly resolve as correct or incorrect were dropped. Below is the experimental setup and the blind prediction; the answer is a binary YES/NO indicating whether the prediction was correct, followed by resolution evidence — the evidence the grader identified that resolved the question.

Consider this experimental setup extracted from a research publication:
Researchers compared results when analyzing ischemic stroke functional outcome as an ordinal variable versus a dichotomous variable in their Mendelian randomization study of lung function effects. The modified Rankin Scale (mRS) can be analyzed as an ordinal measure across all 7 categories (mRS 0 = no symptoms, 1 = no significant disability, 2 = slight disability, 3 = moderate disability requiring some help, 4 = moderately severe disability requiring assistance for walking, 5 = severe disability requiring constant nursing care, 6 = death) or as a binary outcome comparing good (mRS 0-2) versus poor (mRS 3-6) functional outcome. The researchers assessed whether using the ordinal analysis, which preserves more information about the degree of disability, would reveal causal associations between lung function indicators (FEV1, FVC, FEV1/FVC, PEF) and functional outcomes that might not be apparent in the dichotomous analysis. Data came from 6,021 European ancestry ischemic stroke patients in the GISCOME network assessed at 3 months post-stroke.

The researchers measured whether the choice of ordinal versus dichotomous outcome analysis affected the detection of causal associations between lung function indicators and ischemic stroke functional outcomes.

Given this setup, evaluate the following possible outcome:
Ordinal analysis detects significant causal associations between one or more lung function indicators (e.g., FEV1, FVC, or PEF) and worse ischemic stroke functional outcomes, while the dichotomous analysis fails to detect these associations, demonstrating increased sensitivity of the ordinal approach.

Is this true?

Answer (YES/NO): NO